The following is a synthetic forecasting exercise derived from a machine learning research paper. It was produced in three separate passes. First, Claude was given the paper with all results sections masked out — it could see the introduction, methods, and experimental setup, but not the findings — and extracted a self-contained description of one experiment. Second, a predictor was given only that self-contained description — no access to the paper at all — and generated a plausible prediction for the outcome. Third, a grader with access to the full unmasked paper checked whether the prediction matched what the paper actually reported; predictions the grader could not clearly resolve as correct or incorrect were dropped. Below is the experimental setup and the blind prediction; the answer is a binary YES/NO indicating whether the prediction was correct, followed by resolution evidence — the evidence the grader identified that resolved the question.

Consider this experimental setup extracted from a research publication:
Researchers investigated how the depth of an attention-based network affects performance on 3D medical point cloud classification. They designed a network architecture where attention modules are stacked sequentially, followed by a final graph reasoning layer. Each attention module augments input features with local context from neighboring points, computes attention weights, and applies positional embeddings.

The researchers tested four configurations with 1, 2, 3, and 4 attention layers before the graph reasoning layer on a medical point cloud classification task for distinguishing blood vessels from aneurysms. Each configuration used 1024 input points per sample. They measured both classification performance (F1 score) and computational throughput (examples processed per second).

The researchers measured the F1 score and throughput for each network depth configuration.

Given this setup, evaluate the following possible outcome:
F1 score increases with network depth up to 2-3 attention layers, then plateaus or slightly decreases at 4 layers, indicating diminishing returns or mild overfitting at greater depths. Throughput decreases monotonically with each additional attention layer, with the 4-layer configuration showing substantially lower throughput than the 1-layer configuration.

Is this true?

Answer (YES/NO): NO